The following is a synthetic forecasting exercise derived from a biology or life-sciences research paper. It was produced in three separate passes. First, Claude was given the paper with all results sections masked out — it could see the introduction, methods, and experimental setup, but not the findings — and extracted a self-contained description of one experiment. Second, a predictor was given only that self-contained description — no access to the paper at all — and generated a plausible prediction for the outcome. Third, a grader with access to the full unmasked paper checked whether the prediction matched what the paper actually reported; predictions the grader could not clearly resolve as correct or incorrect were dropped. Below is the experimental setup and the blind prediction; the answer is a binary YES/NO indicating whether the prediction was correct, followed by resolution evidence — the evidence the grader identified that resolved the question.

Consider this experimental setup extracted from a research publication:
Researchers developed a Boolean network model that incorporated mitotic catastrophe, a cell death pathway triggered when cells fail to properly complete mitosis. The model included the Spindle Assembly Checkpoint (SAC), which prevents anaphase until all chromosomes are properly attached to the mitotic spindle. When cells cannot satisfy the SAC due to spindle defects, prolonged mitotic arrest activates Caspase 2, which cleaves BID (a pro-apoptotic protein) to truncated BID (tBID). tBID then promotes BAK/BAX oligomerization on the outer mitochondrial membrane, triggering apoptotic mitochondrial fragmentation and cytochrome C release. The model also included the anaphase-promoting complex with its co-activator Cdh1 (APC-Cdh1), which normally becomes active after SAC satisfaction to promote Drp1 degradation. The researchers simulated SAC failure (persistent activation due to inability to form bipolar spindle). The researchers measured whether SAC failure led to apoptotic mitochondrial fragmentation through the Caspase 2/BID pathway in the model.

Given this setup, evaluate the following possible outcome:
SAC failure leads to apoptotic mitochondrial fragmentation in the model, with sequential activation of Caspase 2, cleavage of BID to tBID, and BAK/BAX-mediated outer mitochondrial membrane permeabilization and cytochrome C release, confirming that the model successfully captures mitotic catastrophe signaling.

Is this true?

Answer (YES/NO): YES